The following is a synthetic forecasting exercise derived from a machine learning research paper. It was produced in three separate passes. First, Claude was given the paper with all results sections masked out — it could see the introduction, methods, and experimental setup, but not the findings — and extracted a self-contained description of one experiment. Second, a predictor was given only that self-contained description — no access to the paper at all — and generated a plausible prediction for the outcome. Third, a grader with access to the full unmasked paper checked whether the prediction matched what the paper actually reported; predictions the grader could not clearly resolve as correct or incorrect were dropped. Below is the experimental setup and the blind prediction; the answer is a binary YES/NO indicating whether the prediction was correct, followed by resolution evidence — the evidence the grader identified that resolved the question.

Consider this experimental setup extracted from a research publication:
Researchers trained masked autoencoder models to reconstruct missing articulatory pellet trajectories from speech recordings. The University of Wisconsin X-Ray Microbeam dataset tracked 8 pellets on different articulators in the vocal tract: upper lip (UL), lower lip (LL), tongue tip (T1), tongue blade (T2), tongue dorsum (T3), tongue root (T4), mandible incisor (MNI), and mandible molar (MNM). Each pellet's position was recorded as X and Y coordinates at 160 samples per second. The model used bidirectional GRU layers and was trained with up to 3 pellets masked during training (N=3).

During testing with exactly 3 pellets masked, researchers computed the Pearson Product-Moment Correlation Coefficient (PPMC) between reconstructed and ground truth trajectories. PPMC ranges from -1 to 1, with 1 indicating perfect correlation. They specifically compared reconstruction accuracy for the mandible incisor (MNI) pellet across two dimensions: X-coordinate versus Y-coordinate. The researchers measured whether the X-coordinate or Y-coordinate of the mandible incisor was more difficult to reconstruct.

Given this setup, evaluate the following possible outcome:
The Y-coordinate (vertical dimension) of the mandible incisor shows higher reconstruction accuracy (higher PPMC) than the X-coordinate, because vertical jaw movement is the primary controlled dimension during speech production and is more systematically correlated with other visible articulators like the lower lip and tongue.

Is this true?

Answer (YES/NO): YES